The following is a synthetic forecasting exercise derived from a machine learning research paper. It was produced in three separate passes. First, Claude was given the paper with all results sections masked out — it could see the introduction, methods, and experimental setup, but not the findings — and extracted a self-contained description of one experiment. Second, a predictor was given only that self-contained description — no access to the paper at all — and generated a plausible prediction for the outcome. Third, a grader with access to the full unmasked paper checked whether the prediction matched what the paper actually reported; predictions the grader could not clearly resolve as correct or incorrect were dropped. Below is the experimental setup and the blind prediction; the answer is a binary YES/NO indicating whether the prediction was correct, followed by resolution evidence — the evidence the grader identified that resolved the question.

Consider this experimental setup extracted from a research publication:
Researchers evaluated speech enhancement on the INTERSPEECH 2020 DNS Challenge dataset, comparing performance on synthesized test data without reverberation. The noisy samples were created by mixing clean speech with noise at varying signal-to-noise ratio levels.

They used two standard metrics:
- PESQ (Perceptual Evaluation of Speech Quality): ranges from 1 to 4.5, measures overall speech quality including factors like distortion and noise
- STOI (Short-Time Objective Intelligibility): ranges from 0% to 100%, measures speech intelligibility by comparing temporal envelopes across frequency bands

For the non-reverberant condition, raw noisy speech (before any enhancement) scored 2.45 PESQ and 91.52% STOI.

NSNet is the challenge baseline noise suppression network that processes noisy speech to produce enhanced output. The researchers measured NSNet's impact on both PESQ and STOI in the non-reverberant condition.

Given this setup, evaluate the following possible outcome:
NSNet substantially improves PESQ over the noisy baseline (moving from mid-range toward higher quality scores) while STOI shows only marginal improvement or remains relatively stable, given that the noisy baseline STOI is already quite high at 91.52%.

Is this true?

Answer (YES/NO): NO